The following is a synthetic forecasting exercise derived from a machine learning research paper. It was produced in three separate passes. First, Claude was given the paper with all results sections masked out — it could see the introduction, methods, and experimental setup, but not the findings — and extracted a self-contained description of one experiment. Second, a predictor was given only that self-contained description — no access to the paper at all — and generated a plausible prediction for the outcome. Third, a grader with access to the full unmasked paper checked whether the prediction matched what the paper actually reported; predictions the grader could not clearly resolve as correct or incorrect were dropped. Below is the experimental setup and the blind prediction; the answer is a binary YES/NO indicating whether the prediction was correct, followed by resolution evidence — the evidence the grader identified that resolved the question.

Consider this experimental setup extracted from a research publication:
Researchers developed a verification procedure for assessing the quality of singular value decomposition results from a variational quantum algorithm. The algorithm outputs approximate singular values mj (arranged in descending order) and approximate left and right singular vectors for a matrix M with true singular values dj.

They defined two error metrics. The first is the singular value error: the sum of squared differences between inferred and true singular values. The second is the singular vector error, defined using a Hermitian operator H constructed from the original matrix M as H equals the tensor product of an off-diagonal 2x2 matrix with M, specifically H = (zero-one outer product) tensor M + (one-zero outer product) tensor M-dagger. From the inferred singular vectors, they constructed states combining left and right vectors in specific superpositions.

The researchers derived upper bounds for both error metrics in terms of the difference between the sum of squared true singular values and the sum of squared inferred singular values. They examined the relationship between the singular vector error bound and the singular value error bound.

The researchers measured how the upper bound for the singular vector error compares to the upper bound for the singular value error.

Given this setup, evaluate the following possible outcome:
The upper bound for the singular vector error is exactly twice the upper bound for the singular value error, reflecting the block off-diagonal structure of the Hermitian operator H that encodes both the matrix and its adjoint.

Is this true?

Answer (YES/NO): YES